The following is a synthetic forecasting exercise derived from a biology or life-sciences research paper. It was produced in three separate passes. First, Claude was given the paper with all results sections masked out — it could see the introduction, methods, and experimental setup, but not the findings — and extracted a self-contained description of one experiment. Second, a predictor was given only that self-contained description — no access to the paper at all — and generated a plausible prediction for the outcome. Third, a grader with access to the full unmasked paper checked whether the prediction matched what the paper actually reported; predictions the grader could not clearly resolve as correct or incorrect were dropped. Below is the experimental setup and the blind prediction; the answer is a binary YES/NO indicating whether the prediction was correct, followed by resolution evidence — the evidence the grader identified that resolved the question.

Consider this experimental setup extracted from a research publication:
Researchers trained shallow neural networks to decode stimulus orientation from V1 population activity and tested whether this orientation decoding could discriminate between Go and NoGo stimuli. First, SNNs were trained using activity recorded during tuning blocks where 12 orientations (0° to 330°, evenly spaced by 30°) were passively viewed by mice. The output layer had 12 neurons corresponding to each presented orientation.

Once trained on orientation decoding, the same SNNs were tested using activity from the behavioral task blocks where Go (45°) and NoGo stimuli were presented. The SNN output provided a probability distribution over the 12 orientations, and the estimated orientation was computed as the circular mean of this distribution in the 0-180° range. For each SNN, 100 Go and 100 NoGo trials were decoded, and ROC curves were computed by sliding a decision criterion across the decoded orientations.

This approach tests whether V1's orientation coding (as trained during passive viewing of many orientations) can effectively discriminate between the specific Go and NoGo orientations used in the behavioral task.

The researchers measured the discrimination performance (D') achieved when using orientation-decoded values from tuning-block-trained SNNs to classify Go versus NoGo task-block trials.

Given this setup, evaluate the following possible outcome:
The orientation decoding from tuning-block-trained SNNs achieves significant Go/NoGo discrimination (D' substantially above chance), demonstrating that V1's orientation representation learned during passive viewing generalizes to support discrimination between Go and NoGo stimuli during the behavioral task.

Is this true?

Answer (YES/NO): YES